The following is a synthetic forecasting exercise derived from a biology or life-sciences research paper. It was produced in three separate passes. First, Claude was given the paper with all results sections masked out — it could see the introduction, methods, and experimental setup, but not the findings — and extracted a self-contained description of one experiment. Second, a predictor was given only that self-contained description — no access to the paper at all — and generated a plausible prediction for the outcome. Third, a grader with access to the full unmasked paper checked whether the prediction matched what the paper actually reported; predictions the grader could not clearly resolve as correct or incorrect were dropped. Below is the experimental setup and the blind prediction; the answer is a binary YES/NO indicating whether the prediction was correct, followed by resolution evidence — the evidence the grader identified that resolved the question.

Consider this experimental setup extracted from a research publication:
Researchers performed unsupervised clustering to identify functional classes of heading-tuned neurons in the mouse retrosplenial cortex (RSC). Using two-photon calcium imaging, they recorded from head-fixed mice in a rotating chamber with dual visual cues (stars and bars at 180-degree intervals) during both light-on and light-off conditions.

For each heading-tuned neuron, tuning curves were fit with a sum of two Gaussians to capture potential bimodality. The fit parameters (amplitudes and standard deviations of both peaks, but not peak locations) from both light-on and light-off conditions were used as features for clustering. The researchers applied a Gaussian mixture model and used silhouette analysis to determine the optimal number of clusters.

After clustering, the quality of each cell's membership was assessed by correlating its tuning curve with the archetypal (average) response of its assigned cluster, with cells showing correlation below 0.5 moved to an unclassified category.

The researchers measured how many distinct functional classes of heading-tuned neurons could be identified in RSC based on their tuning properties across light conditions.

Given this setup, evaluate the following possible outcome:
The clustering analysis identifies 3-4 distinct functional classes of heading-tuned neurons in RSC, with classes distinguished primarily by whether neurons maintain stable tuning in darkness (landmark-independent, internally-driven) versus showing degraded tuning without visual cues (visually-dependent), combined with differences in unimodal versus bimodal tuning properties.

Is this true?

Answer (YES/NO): YES